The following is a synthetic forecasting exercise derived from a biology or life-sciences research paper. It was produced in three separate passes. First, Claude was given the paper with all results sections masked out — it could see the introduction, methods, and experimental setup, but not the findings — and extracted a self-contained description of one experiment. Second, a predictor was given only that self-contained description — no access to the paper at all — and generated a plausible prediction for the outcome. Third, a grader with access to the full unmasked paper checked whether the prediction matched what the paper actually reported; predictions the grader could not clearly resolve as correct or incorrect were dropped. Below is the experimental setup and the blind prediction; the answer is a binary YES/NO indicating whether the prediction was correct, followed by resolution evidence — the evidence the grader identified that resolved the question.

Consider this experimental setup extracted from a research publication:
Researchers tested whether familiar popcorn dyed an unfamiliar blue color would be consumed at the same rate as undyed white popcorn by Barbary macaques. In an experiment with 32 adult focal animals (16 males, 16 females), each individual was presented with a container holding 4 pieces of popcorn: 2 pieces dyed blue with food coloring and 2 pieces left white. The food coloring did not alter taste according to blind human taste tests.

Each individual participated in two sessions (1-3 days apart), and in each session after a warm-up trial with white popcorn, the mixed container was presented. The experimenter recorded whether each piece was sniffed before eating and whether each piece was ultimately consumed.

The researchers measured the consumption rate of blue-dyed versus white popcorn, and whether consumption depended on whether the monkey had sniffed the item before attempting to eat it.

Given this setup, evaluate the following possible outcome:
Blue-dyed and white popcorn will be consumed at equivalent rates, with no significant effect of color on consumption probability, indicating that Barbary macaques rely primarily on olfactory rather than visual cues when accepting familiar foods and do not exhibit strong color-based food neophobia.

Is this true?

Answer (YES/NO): NO